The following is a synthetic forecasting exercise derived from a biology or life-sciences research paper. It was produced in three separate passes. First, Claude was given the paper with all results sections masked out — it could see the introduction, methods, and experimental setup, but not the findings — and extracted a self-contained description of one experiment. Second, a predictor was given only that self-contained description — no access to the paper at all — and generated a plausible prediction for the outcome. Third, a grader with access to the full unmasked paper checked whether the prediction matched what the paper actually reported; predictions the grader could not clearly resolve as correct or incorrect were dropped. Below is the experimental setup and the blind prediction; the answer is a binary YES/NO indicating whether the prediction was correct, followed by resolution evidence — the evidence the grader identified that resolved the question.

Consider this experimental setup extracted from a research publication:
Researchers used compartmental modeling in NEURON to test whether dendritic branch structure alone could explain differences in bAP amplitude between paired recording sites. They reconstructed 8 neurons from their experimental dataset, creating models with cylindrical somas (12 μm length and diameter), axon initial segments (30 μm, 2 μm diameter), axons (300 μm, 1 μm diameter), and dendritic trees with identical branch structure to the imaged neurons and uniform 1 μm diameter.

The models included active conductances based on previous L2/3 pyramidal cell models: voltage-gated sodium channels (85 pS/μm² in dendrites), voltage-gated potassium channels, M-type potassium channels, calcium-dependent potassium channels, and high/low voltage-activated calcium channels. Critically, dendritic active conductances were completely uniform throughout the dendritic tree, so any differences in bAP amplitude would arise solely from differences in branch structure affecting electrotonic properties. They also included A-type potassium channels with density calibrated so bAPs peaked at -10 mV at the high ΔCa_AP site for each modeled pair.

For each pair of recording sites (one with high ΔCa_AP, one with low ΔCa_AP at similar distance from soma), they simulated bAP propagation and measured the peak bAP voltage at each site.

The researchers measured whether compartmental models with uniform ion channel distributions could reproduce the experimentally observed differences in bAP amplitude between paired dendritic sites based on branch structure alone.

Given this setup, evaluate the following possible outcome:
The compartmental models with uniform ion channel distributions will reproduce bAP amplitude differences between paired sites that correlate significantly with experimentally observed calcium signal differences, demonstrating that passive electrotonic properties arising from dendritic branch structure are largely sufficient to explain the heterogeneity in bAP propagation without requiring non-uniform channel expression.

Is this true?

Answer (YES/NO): YES